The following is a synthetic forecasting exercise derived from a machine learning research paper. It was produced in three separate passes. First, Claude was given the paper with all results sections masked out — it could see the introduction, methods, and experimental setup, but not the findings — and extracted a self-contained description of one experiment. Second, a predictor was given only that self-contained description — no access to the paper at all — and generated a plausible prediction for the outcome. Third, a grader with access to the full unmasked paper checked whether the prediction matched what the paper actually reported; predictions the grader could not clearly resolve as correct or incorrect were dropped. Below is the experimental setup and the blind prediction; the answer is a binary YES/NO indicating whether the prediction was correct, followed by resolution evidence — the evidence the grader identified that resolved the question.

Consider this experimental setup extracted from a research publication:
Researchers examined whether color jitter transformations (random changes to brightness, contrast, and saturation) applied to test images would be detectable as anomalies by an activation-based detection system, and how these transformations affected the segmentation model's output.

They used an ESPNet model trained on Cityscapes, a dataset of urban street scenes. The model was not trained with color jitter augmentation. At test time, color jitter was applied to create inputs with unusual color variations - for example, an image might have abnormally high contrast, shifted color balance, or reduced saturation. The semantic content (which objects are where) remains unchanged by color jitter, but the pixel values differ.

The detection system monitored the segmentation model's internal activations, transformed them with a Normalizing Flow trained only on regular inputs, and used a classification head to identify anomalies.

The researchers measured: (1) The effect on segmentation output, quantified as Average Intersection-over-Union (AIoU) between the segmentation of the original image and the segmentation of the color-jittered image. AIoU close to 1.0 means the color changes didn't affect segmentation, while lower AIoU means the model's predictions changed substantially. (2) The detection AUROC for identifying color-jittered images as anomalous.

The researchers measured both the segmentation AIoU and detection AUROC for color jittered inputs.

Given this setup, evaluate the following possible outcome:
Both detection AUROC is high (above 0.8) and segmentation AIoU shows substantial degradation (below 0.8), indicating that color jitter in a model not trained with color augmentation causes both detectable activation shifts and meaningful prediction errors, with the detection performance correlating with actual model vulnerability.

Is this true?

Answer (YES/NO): NO